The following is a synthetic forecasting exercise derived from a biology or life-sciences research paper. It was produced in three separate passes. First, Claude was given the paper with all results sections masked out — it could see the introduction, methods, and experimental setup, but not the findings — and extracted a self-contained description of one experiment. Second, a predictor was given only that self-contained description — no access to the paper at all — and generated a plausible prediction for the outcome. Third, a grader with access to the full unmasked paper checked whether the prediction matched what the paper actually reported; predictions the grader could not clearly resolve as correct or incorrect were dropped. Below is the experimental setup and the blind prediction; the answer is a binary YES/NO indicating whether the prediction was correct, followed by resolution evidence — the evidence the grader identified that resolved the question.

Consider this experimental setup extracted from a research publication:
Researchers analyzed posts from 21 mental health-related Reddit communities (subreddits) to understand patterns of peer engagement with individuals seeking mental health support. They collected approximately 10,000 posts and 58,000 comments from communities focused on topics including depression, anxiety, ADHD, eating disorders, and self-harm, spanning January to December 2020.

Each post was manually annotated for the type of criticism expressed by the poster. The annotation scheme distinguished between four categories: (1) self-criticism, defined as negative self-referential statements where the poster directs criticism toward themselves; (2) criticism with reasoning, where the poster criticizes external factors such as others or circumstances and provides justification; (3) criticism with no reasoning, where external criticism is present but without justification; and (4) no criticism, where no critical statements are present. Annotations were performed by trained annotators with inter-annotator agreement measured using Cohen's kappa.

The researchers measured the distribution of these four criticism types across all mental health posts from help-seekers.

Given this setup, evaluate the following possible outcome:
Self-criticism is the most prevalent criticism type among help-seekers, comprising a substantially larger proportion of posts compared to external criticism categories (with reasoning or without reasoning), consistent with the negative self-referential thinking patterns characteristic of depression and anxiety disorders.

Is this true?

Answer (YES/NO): YES